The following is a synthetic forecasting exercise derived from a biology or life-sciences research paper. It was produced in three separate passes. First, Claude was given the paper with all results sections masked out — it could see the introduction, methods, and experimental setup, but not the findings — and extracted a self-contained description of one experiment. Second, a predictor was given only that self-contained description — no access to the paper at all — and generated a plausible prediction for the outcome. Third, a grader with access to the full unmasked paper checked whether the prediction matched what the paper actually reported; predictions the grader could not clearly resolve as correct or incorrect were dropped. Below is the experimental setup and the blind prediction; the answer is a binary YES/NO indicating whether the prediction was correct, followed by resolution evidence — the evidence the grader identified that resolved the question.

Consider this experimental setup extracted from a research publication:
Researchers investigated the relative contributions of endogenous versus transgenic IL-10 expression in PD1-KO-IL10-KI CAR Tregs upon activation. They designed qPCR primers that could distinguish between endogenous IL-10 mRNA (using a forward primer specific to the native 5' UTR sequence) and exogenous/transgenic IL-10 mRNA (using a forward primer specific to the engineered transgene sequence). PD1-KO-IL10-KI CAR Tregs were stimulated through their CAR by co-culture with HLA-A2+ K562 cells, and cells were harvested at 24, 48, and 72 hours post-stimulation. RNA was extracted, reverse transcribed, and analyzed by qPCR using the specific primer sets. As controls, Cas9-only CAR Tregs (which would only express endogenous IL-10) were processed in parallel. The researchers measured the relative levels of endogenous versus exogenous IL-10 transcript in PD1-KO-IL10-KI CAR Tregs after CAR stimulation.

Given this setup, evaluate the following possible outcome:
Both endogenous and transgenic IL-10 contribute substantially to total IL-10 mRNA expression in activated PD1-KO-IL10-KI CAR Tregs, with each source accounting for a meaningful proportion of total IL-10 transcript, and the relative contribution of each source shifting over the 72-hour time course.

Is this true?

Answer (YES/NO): NO